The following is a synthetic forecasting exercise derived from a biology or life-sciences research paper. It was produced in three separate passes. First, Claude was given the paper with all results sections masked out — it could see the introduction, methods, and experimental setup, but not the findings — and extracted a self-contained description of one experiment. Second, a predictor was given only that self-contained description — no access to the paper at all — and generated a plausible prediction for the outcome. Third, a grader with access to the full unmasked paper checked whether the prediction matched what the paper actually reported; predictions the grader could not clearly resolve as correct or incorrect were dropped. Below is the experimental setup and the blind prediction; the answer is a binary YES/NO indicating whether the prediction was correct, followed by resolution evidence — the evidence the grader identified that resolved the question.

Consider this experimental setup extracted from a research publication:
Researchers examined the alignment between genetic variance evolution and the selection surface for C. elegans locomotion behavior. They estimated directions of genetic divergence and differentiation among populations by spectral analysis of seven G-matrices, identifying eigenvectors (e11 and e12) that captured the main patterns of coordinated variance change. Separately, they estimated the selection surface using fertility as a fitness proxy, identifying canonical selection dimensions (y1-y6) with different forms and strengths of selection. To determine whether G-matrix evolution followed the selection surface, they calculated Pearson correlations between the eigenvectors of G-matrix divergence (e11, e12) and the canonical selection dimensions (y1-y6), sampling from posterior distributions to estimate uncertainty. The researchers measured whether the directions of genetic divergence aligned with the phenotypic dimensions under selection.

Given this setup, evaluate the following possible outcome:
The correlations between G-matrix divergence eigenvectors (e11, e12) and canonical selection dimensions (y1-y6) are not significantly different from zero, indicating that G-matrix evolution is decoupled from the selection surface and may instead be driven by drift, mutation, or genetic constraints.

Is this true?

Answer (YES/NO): YES